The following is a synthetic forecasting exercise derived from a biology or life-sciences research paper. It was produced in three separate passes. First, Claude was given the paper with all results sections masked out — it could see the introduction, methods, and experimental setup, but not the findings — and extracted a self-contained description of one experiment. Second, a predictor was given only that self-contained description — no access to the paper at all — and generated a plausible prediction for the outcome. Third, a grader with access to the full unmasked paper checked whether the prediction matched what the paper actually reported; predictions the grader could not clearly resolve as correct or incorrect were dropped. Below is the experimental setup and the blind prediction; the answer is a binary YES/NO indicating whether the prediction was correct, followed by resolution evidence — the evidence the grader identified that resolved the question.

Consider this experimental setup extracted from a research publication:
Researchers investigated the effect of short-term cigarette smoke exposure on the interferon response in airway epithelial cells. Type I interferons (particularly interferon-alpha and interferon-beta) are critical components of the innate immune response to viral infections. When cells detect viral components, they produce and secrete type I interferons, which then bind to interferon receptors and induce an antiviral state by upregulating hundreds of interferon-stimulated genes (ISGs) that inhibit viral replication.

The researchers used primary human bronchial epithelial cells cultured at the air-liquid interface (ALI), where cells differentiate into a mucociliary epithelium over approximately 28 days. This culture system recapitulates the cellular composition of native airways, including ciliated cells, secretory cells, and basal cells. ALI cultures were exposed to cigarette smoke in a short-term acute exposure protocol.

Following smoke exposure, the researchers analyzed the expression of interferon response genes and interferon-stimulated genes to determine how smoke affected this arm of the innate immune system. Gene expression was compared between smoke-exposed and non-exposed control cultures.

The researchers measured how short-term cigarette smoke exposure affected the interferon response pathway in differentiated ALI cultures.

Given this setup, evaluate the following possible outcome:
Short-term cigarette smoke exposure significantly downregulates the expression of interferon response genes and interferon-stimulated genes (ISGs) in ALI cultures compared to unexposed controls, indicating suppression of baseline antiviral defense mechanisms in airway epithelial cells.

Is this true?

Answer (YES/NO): YES